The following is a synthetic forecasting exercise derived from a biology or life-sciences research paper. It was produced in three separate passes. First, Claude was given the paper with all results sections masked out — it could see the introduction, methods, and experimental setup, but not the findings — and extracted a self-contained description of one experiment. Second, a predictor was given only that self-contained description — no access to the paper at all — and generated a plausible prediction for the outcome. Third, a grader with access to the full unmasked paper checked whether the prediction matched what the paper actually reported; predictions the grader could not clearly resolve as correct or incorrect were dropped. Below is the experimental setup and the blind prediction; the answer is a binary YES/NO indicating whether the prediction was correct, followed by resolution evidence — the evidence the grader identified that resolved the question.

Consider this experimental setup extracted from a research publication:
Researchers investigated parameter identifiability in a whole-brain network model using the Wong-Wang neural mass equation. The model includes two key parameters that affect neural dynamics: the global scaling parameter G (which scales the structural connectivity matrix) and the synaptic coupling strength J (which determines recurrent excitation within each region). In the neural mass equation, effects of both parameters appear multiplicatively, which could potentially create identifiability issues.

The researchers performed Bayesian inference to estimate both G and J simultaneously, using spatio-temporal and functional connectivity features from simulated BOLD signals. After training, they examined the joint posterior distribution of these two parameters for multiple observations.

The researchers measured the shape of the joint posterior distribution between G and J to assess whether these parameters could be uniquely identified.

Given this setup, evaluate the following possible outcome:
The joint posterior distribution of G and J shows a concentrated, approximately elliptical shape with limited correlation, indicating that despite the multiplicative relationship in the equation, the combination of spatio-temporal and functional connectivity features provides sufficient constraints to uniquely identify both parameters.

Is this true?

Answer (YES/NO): NO